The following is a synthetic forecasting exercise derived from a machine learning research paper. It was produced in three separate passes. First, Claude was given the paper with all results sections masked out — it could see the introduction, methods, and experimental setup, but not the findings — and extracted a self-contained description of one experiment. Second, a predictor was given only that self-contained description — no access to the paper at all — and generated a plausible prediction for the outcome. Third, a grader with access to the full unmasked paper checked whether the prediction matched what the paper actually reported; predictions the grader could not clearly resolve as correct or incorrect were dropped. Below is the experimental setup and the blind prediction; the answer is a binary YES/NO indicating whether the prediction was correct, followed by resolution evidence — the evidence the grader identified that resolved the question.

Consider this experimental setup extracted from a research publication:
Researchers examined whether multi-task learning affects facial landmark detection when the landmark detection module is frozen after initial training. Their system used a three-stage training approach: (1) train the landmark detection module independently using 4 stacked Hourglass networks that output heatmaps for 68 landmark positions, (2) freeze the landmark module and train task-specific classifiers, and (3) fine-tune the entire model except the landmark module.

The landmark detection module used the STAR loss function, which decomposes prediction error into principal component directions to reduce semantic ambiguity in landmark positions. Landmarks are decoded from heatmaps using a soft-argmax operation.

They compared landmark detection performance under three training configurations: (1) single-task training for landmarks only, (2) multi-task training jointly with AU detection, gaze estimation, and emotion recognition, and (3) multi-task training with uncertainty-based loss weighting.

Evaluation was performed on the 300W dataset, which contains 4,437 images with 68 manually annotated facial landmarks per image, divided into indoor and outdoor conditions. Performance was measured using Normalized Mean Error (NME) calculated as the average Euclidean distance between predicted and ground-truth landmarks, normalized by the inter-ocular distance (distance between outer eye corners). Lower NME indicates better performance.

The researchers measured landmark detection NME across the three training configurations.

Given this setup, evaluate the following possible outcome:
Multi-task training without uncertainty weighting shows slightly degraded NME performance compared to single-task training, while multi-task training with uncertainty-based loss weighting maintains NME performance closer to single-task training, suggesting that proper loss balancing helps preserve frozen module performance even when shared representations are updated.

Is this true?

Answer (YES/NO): NO